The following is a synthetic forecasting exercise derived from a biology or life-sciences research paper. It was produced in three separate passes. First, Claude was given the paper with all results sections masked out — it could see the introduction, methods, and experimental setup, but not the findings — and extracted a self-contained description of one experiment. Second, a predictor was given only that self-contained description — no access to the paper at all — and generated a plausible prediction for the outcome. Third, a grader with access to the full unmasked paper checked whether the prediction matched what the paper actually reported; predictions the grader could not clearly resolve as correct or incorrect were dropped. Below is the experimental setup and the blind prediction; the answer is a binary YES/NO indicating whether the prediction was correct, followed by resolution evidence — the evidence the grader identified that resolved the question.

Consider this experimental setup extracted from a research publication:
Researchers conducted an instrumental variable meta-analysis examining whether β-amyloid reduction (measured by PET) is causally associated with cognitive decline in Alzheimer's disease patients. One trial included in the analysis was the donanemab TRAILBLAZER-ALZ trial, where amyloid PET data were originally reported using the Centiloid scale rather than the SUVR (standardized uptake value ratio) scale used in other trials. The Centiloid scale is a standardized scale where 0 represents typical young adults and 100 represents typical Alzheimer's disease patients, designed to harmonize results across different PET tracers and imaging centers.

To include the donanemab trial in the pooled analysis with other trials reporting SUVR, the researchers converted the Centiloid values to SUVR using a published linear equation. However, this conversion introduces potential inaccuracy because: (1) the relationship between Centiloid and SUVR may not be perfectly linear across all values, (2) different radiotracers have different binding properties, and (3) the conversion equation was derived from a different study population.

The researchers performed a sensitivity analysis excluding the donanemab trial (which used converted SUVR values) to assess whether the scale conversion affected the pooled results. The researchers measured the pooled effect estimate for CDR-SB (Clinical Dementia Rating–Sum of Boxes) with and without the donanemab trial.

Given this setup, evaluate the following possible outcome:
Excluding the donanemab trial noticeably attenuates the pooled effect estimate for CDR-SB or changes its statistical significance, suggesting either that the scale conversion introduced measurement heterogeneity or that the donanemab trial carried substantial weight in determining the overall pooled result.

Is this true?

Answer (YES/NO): NO